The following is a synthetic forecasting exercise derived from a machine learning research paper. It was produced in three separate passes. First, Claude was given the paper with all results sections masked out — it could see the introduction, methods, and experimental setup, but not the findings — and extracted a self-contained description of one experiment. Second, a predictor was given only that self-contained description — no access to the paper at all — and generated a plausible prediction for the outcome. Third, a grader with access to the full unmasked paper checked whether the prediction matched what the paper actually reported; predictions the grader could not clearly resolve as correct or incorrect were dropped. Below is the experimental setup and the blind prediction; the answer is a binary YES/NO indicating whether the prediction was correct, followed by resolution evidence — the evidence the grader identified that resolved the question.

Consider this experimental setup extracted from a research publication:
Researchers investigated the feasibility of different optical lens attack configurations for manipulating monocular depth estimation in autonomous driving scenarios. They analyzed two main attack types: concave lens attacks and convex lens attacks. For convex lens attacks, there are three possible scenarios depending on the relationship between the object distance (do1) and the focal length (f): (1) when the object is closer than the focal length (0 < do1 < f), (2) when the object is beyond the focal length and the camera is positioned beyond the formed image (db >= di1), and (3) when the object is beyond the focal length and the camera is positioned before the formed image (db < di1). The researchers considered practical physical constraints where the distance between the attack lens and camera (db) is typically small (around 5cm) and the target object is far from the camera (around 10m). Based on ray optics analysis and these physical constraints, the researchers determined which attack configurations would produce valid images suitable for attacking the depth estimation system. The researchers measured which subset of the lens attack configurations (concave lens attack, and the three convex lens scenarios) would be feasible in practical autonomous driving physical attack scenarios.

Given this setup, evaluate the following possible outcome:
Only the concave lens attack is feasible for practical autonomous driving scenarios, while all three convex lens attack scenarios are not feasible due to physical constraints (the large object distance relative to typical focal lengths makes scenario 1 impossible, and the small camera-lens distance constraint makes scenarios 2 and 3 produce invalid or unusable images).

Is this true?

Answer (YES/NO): NO